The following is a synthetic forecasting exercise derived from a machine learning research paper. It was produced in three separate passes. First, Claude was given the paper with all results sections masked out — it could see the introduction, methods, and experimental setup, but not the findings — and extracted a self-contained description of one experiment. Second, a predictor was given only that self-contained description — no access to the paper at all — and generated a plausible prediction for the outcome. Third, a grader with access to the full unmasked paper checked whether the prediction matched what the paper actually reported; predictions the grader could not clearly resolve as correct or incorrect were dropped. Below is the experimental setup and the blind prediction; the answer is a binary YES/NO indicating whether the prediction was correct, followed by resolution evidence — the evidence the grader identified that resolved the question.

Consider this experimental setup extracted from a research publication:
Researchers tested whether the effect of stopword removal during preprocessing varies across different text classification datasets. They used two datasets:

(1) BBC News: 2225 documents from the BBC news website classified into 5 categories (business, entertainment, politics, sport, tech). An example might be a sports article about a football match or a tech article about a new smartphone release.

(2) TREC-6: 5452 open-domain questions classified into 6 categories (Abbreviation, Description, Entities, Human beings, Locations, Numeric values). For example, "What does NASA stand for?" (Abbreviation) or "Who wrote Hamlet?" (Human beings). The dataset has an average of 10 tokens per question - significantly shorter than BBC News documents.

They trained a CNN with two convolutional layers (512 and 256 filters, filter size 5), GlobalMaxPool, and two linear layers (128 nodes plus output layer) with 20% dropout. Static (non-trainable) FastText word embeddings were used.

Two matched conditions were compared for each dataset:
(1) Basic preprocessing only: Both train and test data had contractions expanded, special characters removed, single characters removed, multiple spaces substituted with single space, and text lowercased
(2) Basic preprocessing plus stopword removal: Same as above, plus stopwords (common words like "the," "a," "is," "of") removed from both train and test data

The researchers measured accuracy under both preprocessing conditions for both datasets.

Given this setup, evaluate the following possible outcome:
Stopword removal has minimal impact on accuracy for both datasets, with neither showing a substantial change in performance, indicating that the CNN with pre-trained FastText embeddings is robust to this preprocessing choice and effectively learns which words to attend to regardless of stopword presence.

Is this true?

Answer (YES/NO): NO